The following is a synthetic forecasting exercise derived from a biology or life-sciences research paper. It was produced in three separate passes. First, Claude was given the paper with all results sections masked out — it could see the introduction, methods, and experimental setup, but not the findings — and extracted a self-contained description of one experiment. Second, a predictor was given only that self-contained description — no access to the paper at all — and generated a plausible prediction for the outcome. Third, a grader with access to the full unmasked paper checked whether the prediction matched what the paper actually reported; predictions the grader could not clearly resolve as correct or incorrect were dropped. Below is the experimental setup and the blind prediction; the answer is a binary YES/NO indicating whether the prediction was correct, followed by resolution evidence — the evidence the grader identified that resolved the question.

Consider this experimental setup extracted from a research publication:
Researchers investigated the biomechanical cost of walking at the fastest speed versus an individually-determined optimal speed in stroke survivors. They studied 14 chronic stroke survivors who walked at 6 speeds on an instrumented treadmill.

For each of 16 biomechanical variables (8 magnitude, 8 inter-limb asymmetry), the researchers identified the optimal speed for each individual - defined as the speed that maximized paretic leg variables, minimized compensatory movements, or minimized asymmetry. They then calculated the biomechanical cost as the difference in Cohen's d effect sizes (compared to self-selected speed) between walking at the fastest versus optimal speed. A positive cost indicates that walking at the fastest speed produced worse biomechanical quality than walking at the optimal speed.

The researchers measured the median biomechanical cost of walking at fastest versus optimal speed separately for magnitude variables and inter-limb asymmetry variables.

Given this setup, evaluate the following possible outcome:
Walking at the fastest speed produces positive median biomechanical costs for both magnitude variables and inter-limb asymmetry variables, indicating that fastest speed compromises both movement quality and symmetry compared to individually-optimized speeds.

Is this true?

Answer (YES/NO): NO